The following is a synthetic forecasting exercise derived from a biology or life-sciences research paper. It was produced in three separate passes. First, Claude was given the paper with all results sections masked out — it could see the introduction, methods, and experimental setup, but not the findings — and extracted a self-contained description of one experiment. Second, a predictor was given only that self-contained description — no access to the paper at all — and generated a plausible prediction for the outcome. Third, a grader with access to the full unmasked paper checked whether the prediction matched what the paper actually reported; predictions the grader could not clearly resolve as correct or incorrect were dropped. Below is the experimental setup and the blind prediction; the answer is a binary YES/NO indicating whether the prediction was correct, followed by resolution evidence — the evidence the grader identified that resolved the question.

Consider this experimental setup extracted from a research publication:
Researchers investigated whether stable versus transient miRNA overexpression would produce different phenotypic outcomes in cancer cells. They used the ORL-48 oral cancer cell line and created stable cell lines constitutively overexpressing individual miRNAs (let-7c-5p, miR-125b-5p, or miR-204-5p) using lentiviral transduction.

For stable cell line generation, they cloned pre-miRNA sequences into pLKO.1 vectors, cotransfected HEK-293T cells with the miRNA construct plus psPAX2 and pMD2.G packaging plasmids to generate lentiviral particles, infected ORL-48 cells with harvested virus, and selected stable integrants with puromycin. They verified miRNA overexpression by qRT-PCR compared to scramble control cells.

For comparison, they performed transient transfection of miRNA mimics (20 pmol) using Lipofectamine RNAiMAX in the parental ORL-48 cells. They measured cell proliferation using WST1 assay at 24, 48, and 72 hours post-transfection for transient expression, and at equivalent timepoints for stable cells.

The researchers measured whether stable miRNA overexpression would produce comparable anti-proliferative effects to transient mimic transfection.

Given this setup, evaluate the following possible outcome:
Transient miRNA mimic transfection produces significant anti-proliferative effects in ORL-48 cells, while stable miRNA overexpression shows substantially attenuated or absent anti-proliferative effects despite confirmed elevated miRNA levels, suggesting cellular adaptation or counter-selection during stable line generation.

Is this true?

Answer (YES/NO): NO